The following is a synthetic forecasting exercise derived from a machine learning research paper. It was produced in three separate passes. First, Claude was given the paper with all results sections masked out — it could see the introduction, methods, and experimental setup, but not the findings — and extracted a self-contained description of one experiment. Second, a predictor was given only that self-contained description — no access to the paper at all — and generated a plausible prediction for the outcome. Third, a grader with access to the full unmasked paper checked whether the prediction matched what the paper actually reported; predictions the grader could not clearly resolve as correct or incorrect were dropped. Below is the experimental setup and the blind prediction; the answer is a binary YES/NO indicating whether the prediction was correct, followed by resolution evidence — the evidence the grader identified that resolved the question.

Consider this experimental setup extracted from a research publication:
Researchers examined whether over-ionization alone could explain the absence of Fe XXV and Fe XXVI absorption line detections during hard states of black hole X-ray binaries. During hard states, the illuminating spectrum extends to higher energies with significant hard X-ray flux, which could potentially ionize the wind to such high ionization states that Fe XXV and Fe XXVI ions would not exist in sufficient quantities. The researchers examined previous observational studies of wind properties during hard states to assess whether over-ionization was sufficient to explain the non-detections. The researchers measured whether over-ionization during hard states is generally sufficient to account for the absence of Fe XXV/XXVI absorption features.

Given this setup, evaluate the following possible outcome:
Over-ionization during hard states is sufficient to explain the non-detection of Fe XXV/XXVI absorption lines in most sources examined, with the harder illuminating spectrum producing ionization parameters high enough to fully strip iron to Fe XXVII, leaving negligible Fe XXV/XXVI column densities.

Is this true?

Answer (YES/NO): NO